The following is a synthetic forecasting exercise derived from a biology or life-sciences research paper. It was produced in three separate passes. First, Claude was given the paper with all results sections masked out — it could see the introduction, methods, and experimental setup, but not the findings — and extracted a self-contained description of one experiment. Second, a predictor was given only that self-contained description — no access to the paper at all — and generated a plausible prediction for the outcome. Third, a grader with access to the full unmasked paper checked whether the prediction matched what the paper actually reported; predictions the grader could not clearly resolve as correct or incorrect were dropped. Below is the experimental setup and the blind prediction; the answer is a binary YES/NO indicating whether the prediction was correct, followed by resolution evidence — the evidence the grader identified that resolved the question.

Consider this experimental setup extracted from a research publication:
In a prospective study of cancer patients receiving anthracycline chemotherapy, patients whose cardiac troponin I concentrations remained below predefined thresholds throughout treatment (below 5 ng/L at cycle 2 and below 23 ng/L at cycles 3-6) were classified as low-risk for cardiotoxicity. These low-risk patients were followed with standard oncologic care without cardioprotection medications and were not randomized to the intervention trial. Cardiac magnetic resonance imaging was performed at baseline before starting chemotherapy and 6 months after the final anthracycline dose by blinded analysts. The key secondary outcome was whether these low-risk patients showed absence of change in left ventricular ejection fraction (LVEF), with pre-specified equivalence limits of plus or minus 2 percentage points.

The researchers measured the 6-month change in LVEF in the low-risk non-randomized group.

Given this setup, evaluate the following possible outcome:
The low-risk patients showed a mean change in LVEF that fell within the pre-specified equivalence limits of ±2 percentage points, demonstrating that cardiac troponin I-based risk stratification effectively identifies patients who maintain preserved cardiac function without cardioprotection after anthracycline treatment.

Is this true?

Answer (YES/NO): NO